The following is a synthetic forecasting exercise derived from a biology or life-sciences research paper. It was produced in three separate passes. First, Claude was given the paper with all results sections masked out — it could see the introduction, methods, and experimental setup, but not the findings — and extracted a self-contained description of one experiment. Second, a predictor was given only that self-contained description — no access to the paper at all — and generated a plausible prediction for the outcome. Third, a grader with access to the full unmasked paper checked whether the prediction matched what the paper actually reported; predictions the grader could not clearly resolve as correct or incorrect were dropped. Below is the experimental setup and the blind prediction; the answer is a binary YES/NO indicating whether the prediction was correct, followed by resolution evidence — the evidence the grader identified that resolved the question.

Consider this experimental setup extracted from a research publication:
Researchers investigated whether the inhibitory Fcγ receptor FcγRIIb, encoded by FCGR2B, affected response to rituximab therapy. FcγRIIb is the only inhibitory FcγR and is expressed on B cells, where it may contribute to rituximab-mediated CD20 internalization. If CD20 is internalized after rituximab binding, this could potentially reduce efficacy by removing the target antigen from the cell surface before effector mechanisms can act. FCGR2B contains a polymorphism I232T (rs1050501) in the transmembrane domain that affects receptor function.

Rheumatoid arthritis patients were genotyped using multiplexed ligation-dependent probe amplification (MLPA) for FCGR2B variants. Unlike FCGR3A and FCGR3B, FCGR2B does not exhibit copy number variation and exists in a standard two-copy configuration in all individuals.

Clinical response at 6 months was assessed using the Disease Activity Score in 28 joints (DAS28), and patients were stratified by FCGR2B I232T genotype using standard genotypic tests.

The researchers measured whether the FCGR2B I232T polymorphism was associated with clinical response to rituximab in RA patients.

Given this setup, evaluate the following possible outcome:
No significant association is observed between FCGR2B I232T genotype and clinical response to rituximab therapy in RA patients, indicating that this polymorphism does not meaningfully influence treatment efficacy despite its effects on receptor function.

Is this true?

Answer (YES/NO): YES